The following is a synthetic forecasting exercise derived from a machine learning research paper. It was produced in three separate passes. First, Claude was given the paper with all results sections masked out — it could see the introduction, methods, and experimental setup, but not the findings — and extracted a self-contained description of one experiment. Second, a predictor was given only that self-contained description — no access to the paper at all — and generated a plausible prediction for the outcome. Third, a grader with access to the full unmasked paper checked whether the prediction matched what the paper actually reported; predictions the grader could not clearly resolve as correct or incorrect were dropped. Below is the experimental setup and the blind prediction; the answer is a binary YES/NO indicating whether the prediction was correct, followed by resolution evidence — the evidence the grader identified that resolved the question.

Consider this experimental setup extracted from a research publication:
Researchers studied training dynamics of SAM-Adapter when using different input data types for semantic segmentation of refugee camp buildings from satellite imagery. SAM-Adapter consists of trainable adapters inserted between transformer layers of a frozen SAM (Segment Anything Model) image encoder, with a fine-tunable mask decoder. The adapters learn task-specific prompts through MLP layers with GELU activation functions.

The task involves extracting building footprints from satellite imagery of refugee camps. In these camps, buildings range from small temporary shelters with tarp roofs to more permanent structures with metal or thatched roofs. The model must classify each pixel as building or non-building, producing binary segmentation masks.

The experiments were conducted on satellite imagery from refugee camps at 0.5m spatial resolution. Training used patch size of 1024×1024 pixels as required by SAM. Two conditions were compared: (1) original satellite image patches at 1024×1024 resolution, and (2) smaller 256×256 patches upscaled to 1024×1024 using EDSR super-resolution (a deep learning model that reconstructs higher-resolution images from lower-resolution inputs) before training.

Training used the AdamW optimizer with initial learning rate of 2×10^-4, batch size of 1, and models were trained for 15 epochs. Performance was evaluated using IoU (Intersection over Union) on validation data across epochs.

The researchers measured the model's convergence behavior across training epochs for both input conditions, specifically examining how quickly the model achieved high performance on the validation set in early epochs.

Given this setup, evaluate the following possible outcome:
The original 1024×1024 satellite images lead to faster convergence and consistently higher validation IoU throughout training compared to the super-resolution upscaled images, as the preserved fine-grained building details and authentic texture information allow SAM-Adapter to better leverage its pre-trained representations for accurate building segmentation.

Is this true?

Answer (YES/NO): NO